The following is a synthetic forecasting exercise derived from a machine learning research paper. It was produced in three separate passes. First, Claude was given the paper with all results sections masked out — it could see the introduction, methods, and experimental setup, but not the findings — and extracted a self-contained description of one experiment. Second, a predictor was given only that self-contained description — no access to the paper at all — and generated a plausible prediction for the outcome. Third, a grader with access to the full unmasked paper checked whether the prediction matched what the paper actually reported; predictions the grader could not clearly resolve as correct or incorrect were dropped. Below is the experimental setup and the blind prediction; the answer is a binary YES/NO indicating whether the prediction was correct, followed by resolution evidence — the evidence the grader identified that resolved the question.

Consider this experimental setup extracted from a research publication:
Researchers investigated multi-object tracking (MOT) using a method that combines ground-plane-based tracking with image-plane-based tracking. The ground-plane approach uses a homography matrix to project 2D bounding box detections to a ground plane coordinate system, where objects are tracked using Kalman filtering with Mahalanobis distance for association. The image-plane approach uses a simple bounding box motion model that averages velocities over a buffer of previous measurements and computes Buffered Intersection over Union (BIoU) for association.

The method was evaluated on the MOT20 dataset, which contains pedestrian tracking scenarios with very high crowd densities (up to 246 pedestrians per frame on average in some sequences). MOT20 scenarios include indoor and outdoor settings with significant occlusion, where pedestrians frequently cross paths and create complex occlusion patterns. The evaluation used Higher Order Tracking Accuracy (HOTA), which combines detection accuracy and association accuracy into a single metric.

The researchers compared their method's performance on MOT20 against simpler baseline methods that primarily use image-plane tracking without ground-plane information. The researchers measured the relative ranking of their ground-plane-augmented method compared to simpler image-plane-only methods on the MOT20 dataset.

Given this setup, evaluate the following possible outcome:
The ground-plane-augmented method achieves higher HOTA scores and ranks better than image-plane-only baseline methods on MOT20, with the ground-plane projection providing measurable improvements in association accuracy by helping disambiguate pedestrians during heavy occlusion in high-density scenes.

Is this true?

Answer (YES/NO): NO